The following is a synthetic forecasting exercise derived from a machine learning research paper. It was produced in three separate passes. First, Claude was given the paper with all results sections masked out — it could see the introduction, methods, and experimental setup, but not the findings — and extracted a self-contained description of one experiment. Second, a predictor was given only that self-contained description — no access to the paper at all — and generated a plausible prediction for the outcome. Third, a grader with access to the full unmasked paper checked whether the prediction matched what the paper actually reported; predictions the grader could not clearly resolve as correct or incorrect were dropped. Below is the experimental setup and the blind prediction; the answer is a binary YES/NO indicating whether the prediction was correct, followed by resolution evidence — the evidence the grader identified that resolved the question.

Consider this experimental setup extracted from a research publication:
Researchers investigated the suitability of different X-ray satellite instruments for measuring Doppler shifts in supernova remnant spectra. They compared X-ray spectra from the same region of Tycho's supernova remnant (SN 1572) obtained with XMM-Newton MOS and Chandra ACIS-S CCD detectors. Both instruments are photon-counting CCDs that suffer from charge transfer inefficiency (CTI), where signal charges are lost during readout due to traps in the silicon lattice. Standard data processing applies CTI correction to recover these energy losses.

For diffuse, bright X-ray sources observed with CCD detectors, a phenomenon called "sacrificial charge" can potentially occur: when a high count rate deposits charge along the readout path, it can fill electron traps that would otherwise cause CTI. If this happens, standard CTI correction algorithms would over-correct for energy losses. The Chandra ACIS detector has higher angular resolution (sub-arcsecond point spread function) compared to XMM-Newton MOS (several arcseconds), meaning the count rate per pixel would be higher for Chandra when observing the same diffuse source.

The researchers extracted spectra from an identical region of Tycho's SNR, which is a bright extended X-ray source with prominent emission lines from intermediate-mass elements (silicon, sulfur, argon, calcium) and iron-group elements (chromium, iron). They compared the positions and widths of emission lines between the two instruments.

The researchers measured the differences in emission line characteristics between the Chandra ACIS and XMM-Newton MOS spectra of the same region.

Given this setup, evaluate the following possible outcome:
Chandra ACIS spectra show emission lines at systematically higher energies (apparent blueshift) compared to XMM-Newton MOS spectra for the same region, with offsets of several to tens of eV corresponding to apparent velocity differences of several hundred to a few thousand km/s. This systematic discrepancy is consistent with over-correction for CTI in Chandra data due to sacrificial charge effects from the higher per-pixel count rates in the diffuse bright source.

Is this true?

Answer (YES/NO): YES